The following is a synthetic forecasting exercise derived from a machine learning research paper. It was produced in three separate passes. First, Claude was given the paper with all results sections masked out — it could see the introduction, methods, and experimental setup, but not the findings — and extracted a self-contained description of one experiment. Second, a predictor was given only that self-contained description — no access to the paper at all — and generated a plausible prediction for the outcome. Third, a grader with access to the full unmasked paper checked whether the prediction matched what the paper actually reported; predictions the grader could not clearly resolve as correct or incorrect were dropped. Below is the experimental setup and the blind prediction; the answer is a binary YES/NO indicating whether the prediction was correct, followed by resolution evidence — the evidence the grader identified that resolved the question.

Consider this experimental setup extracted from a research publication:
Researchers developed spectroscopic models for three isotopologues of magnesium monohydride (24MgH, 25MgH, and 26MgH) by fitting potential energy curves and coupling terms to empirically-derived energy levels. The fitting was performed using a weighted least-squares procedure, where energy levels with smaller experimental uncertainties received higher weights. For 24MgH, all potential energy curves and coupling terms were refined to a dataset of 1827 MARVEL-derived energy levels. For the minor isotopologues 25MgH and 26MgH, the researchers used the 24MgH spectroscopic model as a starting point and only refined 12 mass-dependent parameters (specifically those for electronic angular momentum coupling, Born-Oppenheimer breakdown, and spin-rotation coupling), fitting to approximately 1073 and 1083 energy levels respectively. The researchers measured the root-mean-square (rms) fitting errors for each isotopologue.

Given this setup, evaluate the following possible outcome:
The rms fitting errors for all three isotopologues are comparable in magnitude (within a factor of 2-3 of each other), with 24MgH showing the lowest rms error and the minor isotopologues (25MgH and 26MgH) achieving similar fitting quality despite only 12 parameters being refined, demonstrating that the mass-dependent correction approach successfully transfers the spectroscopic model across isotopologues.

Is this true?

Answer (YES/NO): NO